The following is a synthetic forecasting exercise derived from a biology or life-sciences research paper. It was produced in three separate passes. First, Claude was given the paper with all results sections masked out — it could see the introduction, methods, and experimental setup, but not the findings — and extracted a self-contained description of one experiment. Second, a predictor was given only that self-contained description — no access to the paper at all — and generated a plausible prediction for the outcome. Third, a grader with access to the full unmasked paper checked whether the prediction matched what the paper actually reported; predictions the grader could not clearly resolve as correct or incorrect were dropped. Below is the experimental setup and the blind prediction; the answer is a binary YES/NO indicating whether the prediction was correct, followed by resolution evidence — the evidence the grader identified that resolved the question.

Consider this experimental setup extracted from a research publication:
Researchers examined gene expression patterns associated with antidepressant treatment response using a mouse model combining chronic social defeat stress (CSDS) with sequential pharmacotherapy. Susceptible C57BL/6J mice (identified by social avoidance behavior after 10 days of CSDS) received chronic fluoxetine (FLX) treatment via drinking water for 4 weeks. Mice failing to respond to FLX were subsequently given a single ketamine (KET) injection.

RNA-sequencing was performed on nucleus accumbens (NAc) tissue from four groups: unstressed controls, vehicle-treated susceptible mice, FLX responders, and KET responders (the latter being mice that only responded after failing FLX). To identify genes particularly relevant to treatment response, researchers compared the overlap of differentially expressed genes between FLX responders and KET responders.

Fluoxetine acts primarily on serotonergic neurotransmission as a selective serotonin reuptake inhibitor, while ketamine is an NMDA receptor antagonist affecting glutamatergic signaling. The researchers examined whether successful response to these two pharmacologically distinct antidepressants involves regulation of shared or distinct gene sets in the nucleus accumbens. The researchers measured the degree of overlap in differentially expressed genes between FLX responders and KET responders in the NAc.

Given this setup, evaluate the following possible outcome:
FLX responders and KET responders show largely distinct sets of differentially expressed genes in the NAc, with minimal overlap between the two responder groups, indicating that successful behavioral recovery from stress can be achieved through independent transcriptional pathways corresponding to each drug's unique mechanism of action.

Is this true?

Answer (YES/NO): NO